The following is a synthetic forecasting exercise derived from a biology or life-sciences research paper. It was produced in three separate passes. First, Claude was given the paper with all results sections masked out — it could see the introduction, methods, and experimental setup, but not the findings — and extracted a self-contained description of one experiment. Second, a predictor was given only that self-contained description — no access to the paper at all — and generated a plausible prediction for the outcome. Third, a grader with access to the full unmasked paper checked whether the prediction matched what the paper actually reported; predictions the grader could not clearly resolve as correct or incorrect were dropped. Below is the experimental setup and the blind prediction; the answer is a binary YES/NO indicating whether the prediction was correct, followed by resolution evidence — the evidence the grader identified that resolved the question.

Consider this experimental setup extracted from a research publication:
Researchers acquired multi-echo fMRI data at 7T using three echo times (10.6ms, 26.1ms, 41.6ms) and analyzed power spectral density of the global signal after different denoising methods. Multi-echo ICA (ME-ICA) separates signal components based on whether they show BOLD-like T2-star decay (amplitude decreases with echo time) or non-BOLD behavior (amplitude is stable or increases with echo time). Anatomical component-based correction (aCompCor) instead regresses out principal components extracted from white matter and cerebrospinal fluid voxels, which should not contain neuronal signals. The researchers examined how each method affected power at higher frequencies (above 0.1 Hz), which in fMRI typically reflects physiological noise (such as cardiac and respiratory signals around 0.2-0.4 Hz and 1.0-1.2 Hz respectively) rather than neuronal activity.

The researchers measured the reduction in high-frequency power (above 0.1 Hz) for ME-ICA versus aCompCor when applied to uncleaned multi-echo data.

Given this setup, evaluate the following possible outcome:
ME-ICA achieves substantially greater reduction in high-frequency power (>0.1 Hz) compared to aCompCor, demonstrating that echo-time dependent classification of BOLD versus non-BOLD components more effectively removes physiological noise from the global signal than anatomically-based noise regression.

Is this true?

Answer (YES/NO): NO